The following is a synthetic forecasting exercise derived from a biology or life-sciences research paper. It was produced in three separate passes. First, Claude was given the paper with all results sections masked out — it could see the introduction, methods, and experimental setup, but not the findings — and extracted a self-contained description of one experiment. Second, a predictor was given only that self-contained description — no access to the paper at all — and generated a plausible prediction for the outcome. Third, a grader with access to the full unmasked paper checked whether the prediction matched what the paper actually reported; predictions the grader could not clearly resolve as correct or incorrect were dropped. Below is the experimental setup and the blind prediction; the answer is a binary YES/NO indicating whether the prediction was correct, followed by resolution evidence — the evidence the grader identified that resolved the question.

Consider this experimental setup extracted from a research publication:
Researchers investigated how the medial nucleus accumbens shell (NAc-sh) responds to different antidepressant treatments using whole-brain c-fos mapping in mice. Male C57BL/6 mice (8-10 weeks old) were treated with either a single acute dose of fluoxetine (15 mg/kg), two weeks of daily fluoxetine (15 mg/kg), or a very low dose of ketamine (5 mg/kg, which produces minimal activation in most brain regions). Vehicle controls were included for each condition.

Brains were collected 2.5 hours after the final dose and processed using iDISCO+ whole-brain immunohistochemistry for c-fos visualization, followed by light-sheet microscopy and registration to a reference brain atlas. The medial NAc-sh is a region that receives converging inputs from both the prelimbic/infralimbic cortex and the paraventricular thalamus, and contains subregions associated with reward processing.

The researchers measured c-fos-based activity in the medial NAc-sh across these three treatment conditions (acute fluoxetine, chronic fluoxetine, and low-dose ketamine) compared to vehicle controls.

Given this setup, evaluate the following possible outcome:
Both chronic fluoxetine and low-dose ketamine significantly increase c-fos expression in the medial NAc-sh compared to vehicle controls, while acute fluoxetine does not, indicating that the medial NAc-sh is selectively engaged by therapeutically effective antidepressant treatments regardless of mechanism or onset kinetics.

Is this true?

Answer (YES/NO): NO